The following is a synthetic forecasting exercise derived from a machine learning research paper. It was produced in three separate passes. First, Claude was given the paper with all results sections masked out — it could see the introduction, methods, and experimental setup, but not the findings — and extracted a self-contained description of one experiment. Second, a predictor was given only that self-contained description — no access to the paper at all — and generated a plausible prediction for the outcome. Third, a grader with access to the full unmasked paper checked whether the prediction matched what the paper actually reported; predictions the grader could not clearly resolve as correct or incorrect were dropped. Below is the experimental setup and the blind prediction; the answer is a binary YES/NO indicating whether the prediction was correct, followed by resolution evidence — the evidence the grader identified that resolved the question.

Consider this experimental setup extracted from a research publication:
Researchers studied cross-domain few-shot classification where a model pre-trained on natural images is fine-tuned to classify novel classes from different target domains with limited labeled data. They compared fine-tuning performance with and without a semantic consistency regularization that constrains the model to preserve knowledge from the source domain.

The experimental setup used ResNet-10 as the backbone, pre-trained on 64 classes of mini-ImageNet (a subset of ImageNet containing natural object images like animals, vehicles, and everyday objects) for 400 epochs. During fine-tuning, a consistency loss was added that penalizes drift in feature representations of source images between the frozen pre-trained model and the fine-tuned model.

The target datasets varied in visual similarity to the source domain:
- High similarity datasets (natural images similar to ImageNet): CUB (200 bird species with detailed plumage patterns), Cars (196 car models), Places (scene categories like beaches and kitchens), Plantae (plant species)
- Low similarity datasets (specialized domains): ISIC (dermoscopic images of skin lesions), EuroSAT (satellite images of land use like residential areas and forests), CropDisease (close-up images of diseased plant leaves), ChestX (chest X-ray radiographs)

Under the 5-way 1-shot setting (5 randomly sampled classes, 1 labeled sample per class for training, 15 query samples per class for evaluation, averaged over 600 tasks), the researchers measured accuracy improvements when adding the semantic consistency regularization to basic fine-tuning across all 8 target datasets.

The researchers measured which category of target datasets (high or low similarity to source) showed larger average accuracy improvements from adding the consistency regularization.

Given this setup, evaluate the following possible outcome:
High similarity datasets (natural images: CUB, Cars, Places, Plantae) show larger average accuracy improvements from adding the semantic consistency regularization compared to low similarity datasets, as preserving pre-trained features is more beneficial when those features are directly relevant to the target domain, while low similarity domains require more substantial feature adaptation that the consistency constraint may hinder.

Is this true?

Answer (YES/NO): NO